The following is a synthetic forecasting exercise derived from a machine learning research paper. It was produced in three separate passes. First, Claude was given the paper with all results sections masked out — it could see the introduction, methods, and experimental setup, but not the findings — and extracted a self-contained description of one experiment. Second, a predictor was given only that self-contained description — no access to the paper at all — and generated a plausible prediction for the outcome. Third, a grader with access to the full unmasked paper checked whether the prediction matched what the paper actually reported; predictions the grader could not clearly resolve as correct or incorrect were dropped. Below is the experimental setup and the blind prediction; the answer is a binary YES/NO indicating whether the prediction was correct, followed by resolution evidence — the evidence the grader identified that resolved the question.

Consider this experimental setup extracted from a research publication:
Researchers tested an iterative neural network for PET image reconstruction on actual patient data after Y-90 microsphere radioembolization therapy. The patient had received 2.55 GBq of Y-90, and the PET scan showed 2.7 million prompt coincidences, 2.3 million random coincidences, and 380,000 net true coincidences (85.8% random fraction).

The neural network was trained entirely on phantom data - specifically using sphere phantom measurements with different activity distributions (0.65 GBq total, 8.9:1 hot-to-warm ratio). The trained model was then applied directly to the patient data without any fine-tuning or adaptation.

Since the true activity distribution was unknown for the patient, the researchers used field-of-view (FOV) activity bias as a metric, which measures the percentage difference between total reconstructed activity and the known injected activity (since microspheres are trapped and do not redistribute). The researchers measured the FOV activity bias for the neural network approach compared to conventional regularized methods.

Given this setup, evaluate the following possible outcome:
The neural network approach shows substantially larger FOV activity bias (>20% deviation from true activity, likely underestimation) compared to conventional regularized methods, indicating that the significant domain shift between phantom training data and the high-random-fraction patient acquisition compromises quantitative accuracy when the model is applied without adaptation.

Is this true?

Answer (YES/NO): NO